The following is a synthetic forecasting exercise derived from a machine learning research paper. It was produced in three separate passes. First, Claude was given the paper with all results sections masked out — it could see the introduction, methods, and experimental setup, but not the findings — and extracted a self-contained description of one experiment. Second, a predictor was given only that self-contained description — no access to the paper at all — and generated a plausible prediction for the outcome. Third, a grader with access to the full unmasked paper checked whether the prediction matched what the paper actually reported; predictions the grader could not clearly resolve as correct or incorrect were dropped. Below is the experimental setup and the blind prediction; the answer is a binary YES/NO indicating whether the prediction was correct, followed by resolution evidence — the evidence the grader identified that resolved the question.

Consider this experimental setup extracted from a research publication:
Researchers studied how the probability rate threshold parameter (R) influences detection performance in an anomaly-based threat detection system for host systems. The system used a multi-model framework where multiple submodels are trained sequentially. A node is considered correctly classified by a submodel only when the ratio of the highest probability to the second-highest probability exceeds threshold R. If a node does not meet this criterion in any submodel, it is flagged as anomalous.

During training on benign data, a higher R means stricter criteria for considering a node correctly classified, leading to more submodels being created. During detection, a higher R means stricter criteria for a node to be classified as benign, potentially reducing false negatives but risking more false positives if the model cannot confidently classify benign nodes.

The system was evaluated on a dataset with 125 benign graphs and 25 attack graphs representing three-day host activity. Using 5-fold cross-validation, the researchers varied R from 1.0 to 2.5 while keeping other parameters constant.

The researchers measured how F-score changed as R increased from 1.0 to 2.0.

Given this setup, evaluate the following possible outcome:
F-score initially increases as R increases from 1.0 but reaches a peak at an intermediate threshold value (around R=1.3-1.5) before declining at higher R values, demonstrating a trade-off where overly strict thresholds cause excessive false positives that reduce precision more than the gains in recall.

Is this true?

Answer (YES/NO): NO